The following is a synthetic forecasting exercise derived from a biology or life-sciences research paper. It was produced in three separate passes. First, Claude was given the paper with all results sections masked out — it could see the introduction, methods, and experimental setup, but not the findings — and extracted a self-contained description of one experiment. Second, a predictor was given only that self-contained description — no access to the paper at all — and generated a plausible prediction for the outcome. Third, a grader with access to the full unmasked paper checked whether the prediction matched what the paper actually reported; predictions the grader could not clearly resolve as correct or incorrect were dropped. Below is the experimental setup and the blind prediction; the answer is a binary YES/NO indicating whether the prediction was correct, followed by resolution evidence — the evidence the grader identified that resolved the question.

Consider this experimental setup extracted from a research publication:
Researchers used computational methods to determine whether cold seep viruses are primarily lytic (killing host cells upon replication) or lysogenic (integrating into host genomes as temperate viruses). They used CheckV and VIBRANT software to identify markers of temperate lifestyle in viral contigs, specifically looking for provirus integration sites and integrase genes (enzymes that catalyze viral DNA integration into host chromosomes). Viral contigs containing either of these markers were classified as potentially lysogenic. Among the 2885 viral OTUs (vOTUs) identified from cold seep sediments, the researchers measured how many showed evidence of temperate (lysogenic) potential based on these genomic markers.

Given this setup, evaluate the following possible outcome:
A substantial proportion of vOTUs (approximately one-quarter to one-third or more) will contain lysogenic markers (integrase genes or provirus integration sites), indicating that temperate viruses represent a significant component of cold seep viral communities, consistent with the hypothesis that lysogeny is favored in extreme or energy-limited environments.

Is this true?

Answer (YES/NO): NO